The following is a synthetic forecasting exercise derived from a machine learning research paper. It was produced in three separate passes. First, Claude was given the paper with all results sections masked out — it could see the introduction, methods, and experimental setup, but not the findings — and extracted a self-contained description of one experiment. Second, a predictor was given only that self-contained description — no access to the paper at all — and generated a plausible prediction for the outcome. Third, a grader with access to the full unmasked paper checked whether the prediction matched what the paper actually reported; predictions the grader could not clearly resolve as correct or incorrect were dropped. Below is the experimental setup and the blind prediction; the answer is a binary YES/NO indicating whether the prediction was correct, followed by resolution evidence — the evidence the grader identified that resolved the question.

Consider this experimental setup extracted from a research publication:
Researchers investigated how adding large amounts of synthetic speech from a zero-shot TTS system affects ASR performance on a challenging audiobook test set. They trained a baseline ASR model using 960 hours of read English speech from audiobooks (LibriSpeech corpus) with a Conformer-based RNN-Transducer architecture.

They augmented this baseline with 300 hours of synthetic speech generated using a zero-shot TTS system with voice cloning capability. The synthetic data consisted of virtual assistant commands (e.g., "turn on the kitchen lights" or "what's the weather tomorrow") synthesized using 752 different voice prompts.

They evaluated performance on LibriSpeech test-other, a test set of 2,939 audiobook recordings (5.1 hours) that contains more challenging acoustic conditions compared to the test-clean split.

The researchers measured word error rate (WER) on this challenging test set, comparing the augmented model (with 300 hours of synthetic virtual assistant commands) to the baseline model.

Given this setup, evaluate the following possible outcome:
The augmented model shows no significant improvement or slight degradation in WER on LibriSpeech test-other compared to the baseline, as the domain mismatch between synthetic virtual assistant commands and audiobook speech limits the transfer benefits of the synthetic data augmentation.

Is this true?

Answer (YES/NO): YES